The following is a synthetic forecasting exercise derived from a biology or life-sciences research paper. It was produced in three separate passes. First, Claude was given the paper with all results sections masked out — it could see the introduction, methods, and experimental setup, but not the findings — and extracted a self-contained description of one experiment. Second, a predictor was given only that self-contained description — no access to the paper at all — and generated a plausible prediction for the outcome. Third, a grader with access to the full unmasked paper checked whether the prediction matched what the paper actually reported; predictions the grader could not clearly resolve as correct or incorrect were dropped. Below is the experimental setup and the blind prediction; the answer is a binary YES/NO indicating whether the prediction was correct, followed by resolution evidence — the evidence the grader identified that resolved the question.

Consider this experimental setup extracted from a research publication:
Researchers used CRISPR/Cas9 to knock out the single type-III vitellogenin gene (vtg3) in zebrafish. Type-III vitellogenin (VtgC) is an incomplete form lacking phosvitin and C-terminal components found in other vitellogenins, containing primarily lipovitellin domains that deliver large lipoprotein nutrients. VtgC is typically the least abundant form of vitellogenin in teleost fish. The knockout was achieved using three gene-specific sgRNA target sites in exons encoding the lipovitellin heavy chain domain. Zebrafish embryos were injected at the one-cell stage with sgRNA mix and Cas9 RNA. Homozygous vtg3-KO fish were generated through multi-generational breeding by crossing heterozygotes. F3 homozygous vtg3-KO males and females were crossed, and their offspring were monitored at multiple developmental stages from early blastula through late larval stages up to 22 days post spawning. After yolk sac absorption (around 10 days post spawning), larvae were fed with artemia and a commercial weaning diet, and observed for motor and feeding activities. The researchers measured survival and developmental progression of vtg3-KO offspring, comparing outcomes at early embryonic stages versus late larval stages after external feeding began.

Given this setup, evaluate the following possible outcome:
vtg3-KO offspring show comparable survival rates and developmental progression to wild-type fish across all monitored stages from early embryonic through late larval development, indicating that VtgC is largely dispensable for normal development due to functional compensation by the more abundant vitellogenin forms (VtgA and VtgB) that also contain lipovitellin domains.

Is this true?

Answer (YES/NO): NO